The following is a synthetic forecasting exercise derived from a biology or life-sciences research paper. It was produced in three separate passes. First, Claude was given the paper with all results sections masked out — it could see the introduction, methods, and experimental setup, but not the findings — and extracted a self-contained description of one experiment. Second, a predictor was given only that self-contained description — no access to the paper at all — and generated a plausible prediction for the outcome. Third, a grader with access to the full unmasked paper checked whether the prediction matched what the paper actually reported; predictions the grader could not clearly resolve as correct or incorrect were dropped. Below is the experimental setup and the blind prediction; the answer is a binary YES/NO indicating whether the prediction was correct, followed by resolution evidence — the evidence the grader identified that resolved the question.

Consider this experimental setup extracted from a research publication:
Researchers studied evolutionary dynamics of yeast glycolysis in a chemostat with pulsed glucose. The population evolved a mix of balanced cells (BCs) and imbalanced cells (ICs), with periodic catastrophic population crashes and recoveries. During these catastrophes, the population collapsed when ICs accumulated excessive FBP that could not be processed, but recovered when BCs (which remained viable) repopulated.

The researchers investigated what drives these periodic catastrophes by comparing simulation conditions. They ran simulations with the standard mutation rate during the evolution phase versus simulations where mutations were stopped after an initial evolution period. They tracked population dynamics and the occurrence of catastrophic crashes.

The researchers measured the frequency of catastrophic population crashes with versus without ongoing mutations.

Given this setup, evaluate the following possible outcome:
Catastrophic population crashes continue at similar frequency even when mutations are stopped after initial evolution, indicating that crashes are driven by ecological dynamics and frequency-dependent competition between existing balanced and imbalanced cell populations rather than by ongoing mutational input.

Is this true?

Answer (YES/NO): NO